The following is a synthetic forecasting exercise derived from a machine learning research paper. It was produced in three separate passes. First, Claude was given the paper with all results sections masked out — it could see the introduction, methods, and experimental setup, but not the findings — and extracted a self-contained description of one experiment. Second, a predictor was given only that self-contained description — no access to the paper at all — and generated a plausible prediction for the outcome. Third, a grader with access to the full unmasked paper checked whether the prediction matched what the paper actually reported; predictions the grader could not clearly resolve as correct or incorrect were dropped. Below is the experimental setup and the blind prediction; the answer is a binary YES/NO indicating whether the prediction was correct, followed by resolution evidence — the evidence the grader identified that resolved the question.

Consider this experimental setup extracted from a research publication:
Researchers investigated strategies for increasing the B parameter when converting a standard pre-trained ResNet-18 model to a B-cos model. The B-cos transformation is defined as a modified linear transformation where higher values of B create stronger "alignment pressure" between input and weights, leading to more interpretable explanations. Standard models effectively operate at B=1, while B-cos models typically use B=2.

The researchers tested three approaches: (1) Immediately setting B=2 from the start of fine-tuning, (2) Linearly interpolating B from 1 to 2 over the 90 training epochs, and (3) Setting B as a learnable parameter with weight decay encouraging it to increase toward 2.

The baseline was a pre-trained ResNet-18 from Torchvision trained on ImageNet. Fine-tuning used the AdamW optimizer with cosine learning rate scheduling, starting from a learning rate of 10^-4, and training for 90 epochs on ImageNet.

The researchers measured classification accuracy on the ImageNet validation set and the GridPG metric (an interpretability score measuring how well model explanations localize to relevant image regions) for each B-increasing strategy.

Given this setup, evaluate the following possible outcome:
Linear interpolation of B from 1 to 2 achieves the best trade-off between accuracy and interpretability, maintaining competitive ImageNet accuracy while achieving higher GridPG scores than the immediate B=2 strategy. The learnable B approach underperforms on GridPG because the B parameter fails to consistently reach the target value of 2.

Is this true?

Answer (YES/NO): NO